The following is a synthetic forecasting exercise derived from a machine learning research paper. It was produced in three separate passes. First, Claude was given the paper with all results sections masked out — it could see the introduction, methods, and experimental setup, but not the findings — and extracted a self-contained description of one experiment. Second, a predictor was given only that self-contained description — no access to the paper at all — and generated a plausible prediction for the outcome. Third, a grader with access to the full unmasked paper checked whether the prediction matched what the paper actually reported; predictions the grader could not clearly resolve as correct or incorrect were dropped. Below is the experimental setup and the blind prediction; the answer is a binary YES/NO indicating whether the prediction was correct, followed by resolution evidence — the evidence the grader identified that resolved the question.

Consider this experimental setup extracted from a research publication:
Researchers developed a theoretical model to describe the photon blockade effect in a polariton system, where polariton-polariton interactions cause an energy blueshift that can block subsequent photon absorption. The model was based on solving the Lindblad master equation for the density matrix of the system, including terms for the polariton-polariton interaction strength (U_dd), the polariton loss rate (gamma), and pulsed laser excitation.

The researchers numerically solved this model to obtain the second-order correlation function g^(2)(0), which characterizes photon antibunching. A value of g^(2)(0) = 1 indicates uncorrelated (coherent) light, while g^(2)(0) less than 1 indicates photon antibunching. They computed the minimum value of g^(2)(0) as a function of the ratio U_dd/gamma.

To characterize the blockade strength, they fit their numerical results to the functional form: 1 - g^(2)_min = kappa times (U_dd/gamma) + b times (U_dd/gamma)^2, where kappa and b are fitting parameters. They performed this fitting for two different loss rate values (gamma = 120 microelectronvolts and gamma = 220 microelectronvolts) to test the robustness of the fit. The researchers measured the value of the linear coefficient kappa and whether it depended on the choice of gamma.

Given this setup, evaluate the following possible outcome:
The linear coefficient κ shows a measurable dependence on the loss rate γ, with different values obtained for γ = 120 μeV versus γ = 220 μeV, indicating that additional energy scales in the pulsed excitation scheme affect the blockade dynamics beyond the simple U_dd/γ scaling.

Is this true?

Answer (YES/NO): NO